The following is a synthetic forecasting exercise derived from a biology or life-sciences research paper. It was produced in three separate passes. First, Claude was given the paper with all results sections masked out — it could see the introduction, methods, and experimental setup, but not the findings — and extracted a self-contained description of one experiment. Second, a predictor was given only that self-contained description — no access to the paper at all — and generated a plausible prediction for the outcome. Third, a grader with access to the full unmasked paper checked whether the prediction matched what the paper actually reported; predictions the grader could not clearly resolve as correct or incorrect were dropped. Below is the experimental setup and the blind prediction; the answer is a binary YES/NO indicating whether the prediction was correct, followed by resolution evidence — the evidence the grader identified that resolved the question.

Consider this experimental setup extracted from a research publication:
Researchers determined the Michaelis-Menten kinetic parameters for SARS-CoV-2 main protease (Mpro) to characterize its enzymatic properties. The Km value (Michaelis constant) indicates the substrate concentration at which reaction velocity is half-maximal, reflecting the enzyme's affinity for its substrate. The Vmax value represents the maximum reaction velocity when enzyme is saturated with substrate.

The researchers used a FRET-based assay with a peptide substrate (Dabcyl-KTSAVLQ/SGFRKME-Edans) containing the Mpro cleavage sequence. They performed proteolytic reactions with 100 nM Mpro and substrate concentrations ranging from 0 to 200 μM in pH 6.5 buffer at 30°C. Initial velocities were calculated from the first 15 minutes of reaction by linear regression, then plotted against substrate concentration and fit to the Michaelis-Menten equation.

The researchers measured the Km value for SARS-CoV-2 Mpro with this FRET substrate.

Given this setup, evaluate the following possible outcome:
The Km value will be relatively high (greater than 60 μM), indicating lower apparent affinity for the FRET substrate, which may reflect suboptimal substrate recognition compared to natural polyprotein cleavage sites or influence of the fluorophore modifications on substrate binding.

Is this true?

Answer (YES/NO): NO